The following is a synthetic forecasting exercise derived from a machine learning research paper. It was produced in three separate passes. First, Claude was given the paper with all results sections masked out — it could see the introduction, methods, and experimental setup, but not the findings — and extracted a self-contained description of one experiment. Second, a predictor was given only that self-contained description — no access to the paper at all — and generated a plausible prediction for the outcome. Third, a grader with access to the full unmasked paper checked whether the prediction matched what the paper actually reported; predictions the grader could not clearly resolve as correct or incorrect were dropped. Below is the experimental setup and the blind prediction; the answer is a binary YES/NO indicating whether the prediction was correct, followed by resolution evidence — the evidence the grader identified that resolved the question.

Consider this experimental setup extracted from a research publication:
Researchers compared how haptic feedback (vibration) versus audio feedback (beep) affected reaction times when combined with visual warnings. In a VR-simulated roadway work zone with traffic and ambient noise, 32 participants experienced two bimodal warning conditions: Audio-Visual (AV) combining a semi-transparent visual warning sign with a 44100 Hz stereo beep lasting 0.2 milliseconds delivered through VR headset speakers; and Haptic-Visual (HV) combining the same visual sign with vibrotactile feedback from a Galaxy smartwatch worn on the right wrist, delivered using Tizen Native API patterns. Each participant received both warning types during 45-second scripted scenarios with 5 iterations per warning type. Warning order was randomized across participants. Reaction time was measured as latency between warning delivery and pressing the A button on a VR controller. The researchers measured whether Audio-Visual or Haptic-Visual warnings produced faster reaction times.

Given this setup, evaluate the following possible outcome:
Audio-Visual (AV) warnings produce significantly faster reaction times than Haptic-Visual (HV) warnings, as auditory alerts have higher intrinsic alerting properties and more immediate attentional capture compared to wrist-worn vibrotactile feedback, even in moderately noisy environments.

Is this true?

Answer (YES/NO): NO